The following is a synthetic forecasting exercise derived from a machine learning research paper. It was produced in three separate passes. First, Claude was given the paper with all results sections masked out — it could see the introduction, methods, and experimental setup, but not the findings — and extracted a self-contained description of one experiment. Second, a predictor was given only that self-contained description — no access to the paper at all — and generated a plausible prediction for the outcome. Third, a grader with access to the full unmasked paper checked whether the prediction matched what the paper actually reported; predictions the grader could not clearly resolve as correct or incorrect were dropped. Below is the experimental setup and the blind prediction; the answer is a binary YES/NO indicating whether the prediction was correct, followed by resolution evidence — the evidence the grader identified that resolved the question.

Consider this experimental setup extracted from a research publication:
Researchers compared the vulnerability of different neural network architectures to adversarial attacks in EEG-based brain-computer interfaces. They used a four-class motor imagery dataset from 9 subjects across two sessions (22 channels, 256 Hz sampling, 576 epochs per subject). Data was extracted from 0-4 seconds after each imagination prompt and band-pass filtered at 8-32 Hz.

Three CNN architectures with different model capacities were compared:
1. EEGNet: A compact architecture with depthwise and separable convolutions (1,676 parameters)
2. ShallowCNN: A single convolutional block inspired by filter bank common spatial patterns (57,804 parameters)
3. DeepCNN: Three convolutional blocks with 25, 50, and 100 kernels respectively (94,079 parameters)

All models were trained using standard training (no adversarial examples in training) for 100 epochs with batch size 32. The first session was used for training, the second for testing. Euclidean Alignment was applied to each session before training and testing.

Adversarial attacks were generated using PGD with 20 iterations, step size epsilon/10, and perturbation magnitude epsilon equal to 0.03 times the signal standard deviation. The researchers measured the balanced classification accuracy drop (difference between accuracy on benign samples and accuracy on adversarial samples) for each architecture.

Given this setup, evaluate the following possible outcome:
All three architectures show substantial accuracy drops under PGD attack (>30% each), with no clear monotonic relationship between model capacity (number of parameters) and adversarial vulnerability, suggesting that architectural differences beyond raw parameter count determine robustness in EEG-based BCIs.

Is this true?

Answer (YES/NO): NO